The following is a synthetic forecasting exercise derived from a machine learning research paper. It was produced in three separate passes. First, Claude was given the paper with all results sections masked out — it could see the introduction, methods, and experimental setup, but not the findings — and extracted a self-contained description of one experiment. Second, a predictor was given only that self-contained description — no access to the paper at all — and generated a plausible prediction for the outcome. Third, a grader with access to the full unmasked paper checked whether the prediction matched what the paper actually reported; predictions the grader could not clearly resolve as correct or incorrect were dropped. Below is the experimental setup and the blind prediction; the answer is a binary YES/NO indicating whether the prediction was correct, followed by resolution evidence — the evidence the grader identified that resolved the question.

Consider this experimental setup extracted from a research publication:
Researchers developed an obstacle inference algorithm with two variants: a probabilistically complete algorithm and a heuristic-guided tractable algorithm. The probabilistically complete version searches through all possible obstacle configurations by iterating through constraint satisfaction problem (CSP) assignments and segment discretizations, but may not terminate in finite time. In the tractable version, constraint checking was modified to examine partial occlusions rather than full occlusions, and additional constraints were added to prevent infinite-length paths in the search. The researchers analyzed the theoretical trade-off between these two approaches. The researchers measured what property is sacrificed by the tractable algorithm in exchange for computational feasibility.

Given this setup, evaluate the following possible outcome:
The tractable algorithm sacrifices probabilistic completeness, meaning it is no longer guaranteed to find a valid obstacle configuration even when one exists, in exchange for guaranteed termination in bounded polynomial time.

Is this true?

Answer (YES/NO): NO